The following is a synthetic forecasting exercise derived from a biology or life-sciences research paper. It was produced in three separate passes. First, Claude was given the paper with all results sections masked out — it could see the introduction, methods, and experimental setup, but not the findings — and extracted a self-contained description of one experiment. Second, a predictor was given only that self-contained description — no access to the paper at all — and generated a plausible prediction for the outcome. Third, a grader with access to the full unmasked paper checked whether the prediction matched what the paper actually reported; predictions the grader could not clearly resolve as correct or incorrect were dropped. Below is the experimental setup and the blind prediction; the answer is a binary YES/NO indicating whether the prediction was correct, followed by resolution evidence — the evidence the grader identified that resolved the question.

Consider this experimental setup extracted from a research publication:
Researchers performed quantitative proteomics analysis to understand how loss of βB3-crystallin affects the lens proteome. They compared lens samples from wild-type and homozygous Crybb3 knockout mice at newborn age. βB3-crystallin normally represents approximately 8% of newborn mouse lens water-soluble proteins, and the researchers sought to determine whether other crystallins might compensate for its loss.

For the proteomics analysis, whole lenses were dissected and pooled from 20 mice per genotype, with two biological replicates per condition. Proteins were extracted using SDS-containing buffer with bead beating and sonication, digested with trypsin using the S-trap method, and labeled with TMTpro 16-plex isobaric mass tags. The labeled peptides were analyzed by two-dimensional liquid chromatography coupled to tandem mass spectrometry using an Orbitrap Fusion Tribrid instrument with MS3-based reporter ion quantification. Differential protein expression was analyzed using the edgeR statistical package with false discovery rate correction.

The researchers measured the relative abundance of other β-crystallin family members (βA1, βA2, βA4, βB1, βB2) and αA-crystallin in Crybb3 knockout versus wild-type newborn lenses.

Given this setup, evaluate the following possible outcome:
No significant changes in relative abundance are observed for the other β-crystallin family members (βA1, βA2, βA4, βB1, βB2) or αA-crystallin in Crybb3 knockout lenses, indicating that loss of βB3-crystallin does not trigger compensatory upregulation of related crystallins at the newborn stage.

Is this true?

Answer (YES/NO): NO